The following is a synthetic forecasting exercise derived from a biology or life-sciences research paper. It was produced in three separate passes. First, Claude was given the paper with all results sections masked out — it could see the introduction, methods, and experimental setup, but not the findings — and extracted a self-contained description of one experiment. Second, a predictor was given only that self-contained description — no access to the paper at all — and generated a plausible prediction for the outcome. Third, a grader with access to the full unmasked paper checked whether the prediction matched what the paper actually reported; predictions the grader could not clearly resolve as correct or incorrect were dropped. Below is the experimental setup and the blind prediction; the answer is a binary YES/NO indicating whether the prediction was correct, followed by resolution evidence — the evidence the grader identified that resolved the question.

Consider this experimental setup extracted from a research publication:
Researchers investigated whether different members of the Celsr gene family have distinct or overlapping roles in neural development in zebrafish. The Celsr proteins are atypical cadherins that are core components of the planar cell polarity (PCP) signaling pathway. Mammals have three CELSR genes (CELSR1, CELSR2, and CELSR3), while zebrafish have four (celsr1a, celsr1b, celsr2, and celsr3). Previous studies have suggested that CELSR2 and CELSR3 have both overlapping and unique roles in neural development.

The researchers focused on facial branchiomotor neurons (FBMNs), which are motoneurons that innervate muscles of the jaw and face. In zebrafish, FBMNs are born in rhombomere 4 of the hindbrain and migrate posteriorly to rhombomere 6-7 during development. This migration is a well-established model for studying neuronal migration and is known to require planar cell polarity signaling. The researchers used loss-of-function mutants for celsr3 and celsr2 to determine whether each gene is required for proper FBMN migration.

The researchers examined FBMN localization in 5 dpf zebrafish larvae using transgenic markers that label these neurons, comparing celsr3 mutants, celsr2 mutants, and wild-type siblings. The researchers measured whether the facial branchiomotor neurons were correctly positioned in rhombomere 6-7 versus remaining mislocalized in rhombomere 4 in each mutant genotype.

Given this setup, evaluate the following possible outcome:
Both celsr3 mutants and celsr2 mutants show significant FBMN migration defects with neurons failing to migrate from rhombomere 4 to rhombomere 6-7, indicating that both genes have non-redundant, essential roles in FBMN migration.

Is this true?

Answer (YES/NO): NO